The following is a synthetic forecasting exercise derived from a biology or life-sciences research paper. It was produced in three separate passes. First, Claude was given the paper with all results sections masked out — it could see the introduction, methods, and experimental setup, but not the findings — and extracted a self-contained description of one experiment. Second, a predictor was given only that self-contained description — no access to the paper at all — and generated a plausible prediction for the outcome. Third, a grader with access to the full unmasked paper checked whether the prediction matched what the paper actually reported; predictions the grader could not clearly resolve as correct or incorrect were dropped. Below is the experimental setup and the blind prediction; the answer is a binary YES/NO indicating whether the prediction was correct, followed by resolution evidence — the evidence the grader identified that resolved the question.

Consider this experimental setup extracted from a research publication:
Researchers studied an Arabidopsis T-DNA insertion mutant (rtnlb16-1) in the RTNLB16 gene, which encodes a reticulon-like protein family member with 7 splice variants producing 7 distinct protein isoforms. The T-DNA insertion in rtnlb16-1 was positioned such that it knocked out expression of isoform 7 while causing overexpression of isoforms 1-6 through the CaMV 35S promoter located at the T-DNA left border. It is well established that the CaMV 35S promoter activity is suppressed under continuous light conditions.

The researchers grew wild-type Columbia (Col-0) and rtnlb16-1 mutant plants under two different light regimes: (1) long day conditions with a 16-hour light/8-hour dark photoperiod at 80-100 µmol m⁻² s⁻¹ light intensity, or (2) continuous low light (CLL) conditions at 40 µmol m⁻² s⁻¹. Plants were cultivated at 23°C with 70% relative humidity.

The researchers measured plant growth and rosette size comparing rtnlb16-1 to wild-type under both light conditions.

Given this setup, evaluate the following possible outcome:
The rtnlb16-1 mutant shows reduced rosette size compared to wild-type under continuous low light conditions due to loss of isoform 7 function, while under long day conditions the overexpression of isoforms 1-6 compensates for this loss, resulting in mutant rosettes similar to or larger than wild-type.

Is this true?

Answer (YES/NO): NO